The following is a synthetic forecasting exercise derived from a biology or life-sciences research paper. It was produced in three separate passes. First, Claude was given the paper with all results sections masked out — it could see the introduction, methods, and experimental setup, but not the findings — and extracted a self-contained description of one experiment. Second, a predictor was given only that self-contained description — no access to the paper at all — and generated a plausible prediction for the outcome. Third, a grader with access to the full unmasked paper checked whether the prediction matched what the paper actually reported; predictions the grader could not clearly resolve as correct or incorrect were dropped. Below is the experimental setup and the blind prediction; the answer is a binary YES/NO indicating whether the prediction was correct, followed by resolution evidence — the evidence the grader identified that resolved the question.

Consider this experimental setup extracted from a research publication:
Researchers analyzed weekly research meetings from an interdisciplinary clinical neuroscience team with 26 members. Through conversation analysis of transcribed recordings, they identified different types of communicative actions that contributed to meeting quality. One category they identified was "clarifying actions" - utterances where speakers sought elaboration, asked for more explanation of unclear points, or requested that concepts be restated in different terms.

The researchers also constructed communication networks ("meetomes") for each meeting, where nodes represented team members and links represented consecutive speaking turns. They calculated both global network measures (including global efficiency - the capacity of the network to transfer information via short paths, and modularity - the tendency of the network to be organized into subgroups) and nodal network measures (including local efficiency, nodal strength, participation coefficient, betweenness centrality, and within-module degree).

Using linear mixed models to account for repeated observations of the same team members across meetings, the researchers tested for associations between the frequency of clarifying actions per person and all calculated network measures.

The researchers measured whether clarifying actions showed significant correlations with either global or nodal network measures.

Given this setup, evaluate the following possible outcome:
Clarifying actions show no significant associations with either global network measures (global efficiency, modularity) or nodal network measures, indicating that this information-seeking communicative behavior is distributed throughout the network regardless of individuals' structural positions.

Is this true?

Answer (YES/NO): YES